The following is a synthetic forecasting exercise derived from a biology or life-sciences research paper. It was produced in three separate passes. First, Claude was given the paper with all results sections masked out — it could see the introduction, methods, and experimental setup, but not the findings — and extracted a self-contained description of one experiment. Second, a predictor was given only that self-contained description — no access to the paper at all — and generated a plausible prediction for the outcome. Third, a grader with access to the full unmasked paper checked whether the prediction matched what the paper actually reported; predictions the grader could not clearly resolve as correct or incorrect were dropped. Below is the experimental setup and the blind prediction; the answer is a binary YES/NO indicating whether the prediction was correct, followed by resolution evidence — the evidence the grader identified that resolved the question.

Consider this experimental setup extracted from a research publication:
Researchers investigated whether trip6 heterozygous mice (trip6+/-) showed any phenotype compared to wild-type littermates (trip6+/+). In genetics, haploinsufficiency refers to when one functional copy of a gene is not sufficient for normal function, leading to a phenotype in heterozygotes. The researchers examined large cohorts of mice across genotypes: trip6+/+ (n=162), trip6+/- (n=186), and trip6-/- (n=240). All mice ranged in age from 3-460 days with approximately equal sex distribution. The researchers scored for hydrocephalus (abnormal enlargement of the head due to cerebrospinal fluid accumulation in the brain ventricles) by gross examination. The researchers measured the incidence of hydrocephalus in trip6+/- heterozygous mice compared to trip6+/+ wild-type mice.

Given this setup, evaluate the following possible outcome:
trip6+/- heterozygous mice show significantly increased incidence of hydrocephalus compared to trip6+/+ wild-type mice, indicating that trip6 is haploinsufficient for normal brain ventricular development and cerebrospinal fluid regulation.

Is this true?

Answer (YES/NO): NO